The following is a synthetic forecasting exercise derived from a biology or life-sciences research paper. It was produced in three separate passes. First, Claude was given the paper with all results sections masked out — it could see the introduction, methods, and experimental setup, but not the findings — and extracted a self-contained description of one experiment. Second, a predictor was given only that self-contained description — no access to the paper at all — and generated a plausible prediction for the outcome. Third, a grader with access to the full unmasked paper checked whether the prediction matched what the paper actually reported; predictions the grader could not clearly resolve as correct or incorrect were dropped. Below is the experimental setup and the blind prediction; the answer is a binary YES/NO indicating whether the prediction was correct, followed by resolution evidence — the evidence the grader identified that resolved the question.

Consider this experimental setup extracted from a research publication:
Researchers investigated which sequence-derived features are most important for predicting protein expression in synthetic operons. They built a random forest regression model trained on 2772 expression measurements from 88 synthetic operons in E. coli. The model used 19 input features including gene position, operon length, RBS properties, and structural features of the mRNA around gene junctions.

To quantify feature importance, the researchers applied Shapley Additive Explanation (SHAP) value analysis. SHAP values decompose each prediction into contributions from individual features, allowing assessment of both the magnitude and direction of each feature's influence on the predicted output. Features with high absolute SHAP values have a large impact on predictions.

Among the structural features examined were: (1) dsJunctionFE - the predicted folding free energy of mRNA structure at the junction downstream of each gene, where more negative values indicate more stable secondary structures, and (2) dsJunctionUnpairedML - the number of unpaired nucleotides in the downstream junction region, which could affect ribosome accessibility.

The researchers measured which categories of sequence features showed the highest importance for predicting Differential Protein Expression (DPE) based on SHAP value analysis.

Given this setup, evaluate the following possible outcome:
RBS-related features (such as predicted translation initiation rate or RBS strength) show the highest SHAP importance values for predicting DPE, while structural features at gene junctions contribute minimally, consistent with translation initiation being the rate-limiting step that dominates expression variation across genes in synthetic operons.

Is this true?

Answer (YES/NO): NO